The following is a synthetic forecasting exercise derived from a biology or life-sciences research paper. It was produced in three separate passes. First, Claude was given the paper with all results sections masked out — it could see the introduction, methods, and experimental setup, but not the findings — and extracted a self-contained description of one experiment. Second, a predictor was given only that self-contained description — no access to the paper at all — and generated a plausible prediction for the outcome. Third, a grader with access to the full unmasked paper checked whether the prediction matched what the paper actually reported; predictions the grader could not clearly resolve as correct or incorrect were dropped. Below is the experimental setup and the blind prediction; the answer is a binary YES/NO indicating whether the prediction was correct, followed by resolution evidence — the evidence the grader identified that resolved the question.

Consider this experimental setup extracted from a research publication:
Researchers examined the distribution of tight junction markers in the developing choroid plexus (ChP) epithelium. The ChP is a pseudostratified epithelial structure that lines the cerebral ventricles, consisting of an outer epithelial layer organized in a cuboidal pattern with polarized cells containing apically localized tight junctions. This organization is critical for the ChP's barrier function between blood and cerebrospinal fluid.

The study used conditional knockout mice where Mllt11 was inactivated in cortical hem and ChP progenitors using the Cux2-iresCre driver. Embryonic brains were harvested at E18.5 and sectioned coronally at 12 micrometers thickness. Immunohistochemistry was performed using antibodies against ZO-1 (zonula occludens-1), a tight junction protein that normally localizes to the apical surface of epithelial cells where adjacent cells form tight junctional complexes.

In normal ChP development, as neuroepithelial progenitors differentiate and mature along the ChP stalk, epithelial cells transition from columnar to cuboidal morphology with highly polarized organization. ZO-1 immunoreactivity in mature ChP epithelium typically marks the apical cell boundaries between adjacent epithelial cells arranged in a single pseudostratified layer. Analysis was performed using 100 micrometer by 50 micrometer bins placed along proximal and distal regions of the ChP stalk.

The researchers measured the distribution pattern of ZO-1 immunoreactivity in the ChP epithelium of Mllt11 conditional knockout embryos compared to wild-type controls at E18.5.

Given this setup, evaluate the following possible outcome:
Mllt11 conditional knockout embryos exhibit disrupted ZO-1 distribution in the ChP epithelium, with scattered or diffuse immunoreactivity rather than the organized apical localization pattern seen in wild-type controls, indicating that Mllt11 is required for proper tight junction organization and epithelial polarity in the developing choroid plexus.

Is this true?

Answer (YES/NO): NO